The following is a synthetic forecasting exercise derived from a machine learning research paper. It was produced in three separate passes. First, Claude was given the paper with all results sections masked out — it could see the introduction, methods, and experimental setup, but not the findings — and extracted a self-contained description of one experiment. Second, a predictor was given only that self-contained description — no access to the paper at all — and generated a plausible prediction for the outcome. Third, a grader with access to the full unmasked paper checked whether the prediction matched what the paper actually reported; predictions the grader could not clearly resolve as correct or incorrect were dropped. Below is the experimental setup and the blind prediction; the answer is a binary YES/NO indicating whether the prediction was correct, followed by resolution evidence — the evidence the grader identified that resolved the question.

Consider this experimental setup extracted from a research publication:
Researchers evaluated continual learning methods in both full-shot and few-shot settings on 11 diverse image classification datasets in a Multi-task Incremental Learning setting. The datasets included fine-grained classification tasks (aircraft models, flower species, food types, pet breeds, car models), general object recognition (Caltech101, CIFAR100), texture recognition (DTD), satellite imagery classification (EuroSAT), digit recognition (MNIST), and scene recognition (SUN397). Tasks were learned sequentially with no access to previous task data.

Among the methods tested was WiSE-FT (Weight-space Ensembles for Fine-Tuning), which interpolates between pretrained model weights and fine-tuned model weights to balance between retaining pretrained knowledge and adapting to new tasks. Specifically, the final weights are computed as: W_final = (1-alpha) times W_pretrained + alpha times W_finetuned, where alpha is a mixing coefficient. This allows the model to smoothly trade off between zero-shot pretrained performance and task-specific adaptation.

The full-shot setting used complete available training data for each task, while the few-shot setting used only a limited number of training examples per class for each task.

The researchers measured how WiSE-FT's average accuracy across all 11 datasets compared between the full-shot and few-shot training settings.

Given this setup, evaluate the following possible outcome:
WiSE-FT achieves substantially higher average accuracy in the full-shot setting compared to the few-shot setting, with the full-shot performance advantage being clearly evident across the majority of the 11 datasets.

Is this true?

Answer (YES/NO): NO